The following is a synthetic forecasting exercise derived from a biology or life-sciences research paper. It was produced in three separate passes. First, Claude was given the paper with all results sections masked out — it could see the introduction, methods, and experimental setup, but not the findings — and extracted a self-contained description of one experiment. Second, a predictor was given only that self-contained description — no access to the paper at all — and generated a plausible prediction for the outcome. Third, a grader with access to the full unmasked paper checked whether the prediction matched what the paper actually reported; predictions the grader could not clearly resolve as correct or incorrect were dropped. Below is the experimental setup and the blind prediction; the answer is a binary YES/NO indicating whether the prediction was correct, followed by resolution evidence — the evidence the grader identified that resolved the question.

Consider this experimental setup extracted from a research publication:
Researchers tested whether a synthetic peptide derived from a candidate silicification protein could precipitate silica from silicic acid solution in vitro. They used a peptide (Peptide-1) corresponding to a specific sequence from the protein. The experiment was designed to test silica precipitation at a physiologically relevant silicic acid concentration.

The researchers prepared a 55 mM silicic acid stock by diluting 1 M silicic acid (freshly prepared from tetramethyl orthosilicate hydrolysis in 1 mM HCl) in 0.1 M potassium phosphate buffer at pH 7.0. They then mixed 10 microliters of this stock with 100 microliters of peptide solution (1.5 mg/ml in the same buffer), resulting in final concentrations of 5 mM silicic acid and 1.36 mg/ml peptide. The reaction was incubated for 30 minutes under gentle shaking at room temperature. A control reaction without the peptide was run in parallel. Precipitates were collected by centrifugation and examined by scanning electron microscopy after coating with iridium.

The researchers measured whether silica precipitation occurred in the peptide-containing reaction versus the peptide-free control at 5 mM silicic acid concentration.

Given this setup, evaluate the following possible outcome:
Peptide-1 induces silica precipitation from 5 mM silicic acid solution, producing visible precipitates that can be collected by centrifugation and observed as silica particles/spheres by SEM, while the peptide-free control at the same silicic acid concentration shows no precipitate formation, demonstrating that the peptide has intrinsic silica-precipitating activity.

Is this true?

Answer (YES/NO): NO